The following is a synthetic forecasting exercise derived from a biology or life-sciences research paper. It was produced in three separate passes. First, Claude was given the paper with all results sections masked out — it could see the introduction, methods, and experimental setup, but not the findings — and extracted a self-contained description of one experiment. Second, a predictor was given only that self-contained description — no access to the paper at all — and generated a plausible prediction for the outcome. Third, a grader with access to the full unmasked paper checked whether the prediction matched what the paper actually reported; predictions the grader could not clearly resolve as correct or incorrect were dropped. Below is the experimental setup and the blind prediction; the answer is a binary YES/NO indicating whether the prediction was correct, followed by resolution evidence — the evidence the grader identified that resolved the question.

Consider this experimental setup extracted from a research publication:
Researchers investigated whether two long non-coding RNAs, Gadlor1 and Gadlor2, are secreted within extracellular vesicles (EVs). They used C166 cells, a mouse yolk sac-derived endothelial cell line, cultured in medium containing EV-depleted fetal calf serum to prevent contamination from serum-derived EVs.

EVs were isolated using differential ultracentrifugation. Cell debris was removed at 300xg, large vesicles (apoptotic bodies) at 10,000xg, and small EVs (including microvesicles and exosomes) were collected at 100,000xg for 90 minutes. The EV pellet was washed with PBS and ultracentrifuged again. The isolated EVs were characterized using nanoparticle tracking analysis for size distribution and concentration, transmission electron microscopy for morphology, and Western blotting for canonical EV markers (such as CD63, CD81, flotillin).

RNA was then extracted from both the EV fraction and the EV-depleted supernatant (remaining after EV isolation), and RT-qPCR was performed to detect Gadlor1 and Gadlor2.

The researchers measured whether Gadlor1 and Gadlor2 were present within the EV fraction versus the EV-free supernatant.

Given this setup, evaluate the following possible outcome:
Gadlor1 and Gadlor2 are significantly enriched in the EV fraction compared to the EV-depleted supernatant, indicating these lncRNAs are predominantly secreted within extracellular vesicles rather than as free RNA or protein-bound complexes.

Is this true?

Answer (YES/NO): YES